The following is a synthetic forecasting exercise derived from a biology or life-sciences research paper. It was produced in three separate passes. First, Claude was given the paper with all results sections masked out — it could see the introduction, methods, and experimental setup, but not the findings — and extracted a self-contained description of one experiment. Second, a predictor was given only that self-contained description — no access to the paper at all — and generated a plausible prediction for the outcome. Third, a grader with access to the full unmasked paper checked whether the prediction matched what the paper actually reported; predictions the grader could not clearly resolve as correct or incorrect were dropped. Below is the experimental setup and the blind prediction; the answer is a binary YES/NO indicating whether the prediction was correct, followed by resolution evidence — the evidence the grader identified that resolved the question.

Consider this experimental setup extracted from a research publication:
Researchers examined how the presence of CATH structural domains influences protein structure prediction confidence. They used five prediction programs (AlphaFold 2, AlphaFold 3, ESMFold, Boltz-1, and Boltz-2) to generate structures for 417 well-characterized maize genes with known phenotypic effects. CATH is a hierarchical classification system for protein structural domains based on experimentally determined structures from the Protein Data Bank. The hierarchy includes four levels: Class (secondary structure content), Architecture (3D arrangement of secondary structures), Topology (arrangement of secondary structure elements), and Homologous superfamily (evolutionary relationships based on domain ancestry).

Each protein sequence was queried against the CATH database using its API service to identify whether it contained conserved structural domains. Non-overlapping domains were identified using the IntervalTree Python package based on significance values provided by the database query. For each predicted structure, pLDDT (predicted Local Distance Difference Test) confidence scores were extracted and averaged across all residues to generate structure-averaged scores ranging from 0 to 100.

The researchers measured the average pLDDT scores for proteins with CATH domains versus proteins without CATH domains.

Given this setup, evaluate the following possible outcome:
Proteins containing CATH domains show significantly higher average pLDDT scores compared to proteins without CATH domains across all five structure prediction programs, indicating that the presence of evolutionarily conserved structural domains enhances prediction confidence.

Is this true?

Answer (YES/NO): YES